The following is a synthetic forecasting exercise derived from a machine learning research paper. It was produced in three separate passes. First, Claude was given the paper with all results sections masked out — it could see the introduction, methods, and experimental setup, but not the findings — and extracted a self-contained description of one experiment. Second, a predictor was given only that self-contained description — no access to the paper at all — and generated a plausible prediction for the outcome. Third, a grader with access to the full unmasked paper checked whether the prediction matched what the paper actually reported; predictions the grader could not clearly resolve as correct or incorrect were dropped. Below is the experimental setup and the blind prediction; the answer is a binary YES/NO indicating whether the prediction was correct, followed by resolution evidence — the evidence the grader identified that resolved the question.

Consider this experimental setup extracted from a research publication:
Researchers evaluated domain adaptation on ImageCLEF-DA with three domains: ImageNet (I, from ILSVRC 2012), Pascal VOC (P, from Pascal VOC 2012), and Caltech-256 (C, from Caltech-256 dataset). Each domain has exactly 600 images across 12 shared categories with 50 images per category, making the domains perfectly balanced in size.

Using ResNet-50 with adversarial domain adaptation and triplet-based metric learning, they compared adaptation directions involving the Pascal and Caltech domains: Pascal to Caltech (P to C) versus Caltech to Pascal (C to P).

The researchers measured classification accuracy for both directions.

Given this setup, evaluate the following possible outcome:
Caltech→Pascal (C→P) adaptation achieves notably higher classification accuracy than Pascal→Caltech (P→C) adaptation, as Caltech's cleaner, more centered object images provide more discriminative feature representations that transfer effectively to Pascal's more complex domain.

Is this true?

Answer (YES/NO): NO